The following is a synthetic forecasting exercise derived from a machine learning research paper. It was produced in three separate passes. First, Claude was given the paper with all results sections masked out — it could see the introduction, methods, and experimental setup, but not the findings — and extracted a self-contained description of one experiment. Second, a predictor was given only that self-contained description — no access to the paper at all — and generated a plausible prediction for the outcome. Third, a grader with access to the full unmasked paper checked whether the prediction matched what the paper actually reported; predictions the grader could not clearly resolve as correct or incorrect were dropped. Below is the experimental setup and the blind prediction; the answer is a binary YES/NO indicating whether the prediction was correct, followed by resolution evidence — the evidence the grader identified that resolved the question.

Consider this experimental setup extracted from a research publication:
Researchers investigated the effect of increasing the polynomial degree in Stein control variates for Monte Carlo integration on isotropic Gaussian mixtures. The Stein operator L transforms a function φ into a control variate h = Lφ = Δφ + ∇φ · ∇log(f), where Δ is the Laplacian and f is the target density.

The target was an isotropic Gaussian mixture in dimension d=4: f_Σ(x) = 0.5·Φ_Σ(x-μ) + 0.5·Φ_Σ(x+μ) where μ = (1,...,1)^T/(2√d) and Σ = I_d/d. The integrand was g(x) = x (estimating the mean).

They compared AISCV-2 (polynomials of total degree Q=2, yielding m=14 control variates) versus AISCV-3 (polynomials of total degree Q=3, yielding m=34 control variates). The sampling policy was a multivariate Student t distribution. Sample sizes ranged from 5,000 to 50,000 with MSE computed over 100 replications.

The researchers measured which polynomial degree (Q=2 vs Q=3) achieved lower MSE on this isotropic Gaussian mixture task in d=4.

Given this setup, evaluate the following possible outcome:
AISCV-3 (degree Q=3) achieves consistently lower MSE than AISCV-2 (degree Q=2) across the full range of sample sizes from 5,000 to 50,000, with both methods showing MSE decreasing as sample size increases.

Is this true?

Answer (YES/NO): YES